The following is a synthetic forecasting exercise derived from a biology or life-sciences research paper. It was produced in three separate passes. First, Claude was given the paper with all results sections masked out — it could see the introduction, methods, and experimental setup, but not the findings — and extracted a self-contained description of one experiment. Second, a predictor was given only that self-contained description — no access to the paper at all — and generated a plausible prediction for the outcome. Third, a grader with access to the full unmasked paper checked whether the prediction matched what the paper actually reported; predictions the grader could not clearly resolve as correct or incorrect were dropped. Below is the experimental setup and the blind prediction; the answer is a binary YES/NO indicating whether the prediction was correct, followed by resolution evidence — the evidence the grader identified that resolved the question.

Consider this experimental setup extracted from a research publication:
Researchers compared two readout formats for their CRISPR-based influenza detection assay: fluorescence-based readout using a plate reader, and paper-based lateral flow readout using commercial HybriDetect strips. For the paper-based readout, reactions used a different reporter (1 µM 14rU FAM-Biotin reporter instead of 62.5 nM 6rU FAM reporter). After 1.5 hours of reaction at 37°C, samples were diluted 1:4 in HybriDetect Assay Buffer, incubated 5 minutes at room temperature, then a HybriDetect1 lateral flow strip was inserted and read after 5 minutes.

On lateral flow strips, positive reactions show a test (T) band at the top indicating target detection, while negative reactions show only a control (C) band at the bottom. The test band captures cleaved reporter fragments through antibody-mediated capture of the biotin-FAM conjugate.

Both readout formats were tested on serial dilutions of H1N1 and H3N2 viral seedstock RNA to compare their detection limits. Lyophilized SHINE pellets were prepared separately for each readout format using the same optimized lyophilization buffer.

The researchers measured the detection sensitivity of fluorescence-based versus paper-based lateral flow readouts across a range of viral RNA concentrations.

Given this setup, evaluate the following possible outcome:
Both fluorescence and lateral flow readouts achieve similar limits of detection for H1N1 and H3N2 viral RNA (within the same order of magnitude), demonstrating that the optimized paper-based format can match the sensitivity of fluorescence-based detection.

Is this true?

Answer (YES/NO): YES